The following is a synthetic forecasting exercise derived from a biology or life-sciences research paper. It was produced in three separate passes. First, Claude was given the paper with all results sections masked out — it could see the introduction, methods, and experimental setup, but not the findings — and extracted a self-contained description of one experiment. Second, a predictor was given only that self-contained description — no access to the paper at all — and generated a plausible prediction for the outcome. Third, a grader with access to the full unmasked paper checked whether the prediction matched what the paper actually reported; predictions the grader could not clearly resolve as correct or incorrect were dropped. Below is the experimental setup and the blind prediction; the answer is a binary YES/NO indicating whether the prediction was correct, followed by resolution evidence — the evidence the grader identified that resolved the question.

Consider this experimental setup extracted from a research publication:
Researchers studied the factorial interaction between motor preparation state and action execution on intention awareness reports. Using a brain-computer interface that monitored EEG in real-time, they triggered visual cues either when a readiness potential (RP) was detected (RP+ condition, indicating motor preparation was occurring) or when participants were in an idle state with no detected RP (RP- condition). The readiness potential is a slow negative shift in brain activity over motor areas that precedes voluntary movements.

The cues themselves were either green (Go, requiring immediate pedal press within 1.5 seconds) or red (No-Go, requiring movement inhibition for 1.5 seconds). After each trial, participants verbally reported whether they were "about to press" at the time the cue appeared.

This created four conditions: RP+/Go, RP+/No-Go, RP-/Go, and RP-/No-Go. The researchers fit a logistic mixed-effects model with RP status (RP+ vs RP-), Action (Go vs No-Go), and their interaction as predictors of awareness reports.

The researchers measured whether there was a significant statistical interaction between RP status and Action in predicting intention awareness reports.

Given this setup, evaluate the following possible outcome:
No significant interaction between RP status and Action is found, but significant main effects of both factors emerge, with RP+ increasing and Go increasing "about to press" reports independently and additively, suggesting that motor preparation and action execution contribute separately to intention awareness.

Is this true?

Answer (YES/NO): YES